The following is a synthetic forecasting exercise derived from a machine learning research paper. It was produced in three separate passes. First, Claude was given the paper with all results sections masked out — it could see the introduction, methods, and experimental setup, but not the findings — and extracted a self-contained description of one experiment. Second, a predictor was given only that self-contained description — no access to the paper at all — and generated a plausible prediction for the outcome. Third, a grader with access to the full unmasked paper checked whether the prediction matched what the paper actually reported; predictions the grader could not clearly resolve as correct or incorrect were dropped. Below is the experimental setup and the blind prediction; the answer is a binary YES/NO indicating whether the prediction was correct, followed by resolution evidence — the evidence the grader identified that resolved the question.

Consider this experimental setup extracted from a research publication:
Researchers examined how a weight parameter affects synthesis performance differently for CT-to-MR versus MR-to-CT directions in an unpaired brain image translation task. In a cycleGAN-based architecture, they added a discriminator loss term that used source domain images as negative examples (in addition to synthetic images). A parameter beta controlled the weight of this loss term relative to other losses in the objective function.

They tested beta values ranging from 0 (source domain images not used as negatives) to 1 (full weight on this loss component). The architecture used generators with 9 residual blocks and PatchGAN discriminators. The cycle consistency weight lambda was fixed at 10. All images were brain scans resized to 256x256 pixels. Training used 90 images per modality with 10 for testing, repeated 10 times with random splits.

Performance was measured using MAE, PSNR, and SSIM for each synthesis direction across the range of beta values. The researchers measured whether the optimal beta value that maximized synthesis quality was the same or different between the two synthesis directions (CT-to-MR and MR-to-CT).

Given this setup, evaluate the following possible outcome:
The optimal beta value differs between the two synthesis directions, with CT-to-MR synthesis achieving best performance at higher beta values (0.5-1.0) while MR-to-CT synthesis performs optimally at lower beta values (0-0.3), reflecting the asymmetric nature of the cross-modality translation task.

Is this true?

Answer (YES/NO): NO